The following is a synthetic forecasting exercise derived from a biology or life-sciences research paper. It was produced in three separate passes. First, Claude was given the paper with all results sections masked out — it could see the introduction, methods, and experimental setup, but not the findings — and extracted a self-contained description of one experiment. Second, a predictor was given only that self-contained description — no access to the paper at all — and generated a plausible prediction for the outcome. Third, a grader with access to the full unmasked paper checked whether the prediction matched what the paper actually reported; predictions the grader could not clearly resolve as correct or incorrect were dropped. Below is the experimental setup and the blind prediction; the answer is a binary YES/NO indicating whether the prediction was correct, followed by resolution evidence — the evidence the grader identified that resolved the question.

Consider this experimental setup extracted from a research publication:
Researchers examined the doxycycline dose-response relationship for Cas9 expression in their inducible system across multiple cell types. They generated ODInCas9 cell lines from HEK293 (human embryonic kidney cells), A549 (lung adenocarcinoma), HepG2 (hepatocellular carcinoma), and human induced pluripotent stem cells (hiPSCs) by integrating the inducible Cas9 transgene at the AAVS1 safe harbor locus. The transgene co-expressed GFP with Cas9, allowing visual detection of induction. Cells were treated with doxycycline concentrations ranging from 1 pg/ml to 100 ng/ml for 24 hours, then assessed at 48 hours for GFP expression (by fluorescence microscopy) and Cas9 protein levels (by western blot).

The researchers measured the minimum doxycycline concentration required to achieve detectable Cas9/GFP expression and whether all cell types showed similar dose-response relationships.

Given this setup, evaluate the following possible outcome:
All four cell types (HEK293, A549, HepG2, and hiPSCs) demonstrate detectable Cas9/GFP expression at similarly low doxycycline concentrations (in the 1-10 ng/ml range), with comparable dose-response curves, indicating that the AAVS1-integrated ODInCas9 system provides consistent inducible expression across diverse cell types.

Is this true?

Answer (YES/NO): YES